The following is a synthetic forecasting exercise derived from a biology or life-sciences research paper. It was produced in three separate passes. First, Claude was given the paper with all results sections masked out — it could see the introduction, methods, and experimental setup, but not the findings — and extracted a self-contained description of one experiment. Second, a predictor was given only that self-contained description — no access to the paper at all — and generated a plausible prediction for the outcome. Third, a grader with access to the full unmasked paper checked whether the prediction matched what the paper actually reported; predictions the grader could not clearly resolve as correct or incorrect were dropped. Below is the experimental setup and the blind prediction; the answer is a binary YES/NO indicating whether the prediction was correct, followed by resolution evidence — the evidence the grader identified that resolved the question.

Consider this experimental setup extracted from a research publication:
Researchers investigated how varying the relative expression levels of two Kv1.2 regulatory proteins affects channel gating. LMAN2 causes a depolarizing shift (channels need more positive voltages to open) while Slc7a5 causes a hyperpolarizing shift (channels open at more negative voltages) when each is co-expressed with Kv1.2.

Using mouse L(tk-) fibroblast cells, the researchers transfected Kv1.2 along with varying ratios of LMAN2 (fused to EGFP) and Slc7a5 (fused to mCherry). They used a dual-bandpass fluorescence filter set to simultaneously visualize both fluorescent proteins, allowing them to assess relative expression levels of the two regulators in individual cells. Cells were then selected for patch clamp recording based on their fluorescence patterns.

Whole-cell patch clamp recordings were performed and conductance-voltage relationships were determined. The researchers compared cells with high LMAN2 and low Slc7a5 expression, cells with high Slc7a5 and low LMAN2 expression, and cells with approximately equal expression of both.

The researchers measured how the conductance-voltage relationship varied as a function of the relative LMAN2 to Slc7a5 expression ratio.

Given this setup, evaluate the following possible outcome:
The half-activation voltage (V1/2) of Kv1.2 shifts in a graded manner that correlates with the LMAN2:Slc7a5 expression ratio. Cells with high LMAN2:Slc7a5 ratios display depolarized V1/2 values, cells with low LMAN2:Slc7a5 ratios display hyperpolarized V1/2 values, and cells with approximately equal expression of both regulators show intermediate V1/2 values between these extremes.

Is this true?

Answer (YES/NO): NO